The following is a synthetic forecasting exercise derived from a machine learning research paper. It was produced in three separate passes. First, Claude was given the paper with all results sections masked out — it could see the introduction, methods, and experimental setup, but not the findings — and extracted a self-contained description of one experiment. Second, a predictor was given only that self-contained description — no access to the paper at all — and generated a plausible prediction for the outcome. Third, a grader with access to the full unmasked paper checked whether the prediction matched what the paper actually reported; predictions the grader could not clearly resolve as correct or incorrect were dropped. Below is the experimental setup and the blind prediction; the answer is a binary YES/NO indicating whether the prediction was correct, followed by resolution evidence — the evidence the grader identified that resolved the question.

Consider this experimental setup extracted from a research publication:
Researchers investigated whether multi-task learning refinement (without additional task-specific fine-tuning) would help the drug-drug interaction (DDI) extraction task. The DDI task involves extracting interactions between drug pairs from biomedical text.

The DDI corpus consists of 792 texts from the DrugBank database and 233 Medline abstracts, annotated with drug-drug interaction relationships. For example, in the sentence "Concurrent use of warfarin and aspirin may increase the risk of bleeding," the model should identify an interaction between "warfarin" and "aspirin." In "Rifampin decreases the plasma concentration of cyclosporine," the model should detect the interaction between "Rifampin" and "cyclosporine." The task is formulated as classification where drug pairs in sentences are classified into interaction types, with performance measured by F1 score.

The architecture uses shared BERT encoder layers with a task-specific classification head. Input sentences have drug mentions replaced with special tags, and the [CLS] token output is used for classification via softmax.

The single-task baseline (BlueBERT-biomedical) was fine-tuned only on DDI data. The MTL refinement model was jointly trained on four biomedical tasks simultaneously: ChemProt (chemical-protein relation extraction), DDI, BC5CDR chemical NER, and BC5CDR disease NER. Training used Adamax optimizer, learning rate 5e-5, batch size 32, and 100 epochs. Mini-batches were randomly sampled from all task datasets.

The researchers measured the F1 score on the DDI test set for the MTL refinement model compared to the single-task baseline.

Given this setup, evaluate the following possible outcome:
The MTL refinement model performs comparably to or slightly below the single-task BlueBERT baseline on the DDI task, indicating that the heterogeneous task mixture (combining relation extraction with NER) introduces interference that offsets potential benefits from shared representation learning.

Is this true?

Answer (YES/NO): NO